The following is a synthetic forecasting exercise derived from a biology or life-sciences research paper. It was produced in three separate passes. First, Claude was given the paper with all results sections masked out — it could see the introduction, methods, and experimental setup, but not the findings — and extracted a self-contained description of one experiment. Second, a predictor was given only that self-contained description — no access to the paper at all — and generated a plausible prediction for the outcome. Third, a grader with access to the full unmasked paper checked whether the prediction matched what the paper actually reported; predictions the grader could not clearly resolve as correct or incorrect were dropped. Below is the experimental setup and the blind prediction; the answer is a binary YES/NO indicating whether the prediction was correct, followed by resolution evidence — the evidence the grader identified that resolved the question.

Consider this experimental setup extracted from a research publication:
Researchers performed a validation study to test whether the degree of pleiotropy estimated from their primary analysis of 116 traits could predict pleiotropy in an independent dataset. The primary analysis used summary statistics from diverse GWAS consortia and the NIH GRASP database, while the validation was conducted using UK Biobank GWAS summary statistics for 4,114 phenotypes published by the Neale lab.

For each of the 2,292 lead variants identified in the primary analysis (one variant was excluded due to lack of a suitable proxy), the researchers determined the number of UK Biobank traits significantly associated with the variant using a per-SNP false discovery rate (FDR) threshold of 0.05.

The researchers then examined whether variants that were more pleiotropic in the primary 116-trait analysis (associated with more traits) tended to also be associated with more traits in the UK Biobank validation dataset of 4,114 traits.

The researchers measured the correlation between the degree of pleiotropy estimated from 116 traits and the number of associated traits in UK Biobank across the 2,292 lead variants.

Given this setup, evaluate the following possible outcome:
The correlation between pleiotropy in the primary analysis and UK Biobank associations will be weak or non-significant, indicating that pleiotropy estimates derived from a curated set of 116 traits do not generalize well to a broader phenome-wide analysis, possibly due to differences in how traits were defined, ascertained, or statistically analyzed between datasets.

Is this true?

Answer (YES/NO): NO